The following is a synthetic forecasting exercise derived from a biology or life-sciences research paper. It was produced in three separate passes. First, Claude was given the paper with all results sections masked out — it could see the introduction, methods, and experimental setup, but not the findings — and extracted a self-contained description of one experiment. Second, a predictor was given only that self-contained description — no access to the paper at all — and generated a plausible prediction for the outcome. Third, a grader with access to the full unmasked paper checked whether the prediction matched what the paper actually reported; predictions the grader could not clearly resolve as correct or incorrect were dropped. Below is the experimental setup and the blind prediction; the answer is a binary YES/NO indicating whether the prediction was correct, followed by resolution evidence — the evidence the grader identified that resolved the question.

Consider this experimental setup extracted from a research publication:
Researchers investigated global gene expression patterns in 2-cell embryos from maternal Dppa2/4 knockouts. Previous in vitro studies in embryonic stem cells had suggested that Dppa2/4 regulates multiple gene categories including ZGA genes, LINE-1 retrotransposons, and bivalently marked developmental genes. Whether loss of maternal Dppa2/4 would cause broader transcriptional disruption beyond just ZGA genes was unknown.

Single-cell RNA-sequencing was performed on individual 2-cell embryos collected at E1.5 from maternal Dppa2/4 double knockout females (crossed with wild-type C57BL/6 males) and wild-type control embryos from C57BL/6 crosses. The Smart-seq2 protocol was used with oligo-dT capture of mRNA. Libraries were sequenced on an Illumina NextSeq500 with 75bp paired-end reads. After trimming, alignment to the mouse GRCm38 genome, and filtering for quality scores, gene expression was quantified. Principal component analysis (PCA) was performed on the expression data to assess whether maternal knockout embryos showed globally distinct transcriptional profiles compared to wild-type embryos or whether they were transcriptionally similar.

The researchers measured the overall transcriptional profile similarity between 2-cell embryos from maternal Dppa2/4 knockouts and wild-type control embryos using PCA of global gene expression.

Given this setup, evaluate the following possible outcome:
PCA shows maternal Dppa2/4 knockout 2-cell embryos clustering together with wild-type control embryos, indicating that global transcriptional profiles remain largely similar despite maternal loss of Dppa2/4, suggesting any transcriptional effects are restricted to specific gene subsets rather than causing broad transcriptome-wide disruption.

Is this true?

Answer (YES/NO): YES